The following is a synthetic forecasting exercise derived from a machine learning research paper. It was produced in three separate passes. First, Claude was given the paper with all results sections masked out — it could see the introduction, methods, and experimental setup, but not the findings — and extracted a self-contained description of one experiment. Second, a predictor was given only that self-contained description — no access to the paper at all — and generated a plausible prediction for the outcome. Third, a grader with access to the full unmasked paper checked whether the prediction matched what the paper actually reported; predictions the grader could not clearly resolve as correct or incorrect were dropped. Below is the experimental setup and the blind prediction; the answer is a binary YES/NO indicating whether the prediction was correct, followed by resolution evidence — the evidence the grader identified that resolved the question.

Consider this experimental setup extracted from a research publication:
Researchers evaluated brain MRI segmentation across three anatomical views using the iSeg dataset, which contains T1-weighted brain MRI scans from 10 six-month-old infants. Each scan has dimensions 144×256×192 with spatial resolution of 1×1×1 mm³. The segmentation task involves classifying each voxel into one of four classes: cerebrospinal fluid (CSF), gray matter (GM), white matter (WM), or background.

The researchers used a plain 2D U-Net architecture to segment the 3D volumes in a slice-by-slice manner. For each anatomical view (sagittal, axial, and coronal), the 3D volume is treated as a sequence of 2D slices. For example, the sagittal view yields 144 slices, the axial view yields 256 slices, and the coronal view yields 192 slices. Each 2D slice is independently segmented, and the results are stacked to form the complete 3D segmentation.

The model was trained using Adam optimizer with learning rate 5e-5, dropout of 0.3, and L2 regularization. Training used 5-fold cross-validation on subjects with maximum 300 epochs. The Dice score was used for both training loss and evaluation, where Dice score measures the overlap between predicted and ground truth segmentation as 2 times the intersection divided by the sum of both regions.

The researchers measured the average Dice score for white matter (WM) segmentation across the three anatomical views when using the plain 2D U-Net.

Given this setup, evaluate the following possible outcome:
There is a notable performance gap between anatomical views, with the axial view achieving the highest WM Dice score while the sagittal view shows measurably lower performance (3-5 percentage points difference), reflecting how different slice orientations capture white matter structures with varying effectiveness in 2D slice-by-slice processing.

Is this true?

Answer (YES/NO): NO